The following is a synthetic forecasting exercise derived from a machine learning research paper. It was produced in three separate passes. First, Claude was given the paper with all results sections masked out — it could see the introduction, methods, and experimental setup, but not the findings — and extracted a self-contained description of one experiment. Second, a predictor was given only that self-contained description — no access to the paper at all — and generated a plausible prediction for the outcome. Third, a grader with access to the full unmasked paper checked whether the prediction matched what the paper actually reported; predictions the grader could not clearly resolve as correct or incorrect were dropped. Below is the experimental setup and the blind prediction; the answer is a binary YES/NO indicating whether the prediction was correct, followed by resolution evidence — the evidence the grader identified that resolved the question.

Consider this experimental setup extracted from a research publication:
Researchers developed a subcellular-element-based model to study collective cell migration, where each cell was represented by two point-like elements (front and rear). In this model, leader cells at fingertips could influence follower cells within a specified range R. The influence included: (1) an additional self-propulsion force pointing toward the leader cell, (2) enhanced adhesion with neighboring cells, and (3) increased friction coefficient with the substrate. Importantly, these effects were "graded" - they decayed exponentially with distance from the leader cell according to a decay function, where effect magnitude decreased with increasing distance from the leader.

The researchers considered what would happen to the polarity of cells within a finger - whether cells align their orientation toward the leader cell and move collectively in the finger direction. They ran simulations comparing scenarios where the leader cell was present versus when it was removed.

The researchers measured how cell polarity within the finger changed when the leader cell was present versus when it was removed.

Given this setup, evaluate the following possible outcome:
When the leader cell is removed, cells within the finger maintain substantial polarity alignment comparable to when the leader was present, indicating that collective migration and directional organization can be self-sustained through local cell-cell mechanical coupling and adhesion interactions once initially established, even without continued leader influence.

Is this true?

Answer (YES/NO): NO